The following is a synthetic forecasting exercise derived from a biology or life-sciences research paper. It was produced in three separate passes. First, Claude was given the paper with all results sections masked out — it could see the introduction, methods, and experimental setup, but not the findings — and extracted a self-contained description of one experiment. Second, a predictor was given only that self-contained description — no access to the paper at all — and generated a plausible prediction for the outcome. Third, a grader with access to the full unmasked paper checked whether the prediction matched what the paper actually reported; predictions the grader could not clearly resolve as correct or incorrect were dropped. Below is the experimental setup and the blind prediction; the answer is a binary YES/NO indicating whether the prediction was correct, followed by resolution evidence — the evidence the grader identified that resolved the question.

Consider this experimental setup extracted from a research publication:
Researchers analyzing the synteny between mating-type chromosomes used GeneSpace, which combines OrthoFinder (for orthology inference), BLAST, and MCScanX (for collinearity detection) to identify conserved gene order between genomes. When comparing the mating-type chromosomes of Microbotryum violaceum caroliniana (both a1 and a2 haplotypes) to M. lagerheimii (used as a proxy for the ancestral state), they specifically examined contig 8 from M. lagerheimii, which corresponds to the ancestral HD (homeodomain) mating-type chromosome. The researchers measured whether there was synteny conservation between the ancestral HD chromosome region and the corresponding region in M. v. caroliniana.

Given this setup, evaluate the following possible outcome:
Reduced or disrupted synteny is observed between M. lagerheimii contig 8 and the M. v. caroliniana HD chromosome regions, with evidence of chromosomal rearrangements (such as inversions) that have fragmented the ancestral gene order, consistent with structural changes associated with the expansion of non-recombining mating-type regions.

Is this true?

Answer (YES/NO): NO